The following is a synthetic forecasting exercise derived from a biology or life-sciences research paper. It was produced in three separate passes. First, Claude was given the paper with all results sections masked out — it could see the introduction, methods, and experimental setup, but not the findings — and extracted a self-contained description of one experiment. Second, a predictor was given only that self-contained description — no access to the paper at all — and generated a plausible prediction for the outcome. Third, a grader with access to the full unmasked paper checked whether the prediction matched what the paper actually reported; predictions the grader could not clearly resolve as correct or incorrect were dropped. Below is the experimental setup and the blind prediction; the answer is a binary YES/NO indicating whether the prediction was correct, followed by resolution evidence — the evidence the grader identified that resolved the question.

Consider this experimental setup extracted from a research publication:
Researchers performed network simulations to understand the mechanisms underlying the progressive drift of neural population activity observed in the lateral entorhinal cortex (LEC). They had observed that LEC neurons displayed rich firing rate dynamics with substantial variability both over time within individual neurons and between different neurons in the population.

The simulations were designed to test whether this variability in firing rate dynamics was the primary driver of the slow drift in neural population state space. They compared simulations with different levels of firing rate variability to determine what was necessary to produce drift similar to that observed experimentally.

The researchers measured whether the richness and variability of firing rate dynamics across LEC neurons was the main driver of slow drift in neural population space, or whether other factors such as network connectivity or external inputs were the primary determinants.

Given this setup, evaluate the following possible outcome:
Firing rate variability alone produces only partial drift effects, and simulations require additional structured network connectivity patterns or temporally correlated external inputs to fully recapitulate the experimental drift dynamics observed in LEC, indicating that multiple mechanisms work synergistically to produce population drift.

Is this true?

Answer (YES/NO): NO